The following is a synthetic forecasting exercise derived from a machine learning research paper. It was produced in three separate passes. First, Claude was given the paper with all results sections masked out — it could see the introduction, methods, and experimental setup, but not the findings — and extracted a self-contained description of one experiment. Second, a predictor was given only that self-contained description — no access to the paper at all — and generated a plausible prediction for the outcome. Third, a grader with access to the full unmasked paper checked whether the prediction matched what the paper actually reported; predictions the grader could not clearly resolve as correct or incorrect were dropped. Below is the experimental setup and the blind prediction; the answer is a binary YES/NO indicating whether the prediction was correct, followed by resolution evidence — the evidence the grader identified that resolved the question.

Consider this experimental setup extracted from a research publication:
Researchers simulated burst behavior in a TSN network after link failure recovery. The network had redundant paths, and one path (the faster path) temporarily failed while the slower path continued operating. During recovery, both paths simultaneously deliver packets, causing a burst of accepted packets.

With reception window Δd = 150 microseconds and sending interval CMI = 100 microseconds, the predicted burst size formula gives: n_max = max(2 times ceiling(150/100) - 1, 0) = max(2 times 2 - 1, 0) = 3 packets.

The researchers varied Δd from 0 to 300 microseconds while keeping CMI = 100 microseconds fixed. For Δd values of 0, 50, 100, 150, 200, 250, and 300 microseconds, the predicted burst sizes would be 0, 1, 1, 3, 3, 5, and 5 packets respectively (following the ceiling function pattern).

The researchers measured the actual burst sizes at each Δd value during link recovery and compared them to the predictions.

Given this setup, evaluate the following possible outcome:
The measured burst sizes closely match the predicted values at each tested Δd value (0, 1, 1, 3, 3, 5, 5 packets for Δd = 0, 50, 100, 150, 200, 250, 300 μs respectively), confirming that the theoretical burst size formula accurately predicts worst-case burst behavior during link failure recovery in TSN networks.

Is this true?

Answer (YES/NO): YES